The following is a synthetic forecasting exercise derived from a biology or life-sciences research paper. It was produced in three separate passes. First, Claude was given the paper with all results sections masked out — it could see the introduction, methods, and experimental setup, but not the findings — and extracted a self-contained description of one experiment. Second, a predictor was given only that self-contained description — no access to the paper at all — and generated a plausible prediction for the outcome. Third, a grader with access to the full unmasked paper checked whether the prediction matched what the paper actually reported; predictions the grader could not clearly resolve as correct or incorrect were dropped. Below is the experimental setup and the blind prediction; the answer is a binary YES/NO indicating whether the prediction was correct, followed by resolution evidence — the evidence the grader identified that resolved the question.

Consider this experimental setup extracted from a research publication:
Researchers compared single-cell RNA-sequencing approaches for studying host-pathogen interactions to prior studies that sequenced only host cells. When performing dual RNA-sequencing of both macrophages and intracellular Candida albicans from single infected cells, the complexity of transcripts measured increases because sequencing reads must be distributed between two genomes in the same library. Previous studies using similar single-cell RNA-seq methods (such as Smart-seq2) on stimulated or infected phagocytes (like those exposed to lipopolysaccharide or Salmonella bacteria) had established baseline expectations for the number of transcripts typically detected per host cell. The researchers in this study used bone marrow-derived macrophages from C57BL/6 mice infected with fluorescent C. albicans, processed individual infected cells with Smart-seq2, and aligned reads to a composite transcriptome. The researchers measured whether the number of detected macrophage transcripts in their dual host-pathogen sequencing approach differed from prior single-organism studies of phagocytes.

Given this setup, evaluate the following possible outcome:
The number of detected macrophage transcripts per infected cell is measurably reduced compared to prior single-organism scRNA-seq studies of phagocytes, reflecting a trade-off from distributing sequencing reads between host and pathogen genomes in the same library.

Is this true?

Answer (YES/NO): YES